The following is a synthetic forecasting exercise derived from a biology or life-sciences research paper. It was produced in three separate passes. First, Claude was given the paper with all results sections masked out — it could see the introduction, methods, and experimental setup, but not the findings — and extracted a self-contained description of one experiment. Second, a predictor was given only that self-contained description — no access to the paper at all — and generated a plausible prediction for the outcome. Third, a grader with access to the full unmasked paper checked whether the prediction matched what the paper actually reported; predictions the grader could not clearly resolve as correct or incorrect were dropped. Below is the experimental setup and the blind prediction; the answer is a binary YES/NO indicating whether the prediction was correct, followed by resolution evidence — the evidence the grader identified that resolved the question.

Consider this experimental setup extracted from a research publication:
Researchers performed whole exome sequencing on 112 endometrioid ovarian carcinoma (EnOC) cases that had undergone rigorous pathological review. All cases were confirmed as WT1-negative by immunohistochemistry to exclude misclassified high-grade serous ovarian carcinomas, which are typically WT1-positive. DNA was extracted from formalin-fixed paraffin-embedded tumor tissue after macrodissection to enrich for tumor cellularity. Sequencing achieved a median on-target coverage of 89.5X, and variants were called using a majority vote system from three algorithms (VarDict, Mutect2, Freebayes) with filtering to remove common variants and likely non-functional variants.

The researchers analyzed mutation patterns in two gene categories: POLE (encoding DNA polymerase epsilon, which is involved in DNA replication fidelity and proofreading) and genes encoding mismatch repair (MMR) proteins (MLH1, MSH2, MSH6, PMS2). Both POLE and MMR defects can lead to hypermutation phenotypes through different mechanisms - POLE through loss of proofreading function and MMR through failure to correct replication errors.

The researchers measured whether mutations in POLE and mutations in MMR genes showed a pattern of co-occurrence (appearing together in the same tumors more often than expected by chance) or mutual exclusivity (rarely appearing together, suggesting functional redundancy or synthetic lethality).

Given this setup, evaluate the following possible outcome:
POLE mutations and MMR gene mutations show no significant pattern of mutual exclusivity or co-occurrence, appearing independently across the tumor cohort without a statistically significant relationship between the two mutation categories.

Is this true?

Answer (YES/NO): NO